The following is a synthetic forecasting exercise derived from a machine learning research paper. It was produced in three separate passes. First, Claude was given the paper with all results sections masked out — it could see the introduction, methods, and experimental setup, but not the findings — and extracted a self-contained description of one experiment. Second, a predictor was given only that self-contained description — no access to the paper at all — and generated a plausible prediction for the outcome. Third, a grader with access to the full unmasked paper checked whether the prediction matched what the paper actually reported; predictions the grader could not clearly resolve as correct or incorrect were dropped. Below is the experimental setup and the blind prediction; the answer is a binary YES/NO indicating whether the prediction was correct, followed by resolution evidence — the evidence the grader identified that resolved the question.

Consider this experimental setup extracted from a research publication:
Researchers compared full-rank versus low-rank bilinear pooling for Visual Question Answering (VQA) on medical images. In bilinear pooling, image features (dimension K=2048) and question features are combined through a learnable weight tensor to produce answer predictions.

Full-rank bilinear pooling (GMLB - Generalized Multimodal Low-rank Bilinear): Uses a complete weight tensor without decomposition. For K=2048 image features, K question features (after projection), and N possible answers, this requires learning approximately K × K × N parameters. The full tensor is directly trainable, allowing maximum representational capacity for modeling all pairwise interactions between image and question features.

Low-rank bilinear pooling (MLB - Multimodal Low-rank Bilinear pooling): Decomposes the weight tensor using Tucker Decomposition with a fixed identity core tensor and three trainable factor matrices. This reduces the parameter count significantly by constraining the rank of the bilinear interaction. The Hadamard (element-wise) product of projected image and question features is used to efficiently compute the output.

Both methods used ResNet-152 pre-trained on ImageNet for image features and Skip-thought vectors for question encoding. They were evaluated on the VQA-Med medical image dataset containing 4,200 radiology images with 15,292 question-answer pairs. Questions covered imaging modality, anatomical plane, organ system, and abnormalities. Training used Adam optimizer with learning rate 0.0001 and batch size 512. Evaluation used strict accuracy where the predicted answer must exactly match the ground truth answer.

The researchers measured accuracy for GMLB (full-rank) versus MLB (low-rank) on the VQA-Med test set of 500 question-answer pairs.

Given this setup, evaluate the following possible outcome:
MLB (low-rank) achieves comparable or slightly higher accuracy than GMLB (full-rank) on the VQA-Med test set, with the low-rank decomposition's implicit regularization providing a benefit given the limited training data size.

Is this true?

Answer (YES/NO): NO